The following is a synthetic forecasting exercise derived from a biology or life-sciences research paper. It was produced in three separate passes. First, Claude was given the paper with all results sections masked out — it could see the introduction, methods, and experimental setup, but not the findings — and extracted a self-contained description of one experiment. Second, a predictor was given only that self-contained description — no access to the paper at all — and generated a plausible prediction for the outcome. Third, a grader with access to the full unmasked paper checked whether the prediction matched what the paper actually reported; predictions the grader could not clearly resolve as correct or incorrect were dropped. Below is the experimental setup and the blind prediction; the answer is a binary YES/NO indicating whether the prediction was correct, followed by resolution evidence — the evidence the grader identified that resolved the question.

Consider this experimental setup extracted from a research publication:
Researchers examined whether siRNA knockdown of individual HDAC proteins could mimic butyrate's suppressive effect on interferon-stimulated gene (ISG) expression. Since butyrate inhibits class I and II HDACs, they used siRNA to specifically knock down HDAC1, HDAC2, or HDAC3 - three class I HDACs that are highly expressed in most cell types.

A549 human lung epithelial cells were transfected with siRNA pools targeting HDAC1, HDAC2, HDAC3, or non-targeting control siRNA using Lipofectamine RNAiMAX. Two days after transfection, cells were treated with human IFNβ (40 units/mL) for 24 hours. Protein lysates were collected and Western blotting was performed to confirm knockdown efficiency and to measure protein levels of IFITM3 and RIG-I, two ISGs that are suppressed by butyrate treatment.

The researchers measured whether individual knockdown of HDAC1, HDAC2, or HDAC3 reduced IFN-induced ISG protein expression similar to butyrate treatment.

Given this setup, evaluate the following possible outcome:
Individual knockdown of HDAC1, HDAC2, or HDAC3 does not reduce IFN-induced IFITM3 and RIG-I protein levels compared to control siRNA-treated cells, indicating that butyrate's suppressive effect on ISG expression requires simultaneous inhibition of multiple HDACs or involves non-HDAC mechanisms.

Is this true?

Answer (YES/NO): YES